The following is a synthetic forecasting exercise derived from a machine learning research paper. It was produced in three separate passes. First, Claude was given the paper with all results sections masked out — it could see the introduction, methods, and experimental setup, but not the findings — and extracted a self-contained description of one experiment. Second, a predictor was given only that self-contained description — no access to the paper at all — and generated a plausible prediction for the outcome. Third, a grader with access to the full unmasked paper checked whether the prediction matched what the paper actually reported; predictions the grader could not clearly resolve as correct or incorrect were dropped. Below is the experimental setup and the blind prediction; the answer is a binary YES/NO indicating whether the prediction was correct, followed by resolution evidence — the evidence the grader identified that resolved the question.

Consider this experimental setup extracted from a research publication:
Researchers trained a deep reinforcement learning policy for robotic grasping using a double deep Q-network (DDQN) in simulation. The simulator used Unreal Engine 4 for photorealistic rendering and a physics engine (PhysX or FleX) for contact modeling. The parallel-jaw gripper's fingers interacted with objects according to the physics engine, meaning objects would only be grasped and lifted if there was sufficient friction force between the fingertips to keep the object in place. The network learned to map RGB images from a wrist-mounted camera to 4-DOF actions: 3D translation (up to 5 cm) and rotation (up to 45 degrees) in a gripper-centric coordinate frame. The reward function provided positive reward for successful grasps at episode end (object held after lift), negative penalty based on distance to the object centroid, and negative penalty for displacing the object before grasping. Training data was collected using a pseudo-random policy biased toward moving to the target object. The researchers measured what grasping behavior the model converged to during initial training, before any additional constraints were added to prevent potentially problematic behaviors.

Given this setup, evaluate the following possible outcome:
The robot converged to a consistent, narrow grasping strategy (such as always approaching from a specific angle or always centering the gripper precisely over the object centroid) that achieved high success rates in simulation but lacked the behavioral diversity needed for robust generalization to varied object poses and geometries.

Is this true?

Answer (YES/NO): NO